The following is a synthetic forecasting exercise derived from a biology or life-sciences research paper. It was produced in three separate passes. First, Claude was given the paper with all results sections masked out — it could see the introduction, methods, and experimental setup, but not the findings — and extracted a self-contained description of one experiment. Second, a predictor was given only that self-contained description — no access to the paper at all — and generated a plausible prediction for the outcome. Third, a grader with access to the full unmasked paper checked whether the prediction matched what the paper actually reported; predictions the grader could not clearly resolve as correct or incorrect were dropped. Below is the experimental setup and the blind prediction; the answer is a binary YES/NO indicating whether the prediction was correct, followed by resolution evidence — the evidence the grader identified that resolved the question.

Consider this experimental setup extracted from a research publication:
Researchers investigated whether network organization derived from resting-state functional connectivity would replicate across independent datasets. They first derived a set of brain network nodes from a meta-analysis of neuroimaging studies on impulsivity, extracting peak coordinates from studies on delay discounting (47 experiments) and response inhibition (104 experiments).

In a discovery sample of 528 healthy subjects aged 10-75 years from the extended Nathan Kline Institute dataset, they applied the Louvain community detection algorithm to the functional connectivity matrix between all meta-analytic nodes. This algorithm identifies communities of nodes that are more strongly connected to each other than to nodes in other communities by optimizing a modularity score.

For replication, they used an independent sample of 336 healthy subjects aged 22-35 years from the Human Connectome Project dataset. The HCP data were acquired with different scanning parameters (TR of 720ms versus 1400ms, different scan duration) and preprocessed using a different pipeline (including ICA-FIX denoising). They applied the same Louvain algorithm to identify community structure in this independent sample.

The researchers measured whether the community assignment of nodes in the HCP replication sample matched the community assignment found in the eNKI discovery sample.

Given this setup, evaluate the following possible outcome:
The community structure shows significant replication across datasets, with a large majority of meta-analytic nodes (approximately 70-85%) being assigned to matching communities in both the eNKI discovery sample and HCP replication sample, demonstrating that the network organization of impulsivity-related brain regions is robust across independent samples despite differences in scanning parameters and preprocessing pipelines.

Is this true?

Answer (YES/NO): NO